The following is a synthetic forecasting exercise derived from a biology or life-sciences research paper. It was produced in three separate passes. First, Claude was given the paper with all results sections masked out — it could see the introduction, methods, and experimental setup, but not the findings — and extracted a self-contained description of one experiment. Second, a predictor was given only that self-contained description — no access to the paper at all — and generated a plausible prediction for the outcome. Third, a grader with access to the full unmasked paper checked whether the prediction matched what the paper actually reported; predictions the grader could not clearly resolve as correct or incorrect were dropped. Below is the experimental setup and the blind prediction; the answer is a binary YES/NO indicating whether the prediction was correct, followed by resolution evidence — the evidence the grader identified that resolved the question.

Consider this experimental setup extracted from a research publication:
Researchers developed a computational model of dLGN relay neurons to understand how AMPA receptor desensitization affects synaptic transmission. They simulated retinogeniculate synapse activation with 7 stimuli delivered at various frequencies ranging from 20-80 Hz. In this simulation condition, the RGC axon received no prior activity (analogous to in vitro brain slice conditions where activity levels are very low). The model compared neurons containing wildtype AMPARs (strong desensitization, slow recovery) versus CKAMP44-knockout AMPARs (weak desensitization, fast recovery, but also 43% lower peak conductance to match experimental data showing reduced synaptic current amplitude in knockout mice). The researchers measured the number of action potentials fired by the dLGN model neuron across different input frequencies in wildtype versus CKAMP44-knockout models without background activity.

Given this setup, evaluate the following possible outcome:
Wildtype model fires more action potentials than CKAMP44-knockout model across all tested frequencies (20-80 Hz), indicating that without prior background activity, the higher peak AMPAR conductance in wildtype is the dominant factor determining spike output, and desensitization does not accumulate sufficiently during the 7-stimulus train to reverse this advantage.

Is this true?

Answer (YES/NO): NO